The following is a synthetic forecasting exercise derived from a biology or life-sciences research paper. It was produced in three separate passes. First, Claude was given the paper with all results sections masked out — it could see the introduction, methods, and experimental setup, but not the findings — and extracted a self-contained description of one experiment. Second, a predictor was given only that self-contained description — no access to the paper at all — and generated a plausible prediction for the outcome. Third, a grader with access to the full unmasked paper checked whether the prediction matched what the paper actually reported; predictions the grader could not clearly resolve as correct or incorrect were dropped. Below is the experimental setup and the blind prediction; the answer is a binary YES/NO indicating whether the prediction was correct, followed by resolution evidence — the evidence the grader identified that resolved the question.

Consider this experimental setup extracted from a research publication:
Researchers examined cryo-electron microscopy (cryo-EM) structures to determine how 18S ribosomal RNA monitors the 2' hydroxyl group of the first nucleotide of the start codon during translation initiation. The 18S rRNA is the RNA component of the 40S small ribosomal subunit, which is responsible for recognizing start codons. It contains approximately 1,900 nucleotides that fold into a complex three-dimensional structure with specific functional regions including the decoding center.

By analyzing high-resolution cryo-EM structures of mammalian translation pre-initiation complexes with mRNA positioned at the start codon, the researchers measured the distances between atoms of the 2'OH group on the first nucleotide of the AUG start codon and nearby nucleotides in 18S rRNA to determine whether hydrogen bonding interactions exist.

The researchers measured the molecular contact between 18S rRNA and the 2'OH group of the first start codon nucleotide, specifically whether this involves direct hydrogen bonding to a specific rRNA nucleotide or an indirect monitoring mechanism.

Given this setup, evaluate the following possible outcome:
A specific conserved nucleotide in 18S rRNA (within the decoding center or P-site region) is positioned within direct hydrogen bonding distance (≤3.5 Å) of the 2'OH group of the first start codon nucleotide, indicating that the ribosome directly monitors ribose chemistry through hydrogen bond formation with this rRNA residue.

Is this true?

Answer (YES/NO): YES